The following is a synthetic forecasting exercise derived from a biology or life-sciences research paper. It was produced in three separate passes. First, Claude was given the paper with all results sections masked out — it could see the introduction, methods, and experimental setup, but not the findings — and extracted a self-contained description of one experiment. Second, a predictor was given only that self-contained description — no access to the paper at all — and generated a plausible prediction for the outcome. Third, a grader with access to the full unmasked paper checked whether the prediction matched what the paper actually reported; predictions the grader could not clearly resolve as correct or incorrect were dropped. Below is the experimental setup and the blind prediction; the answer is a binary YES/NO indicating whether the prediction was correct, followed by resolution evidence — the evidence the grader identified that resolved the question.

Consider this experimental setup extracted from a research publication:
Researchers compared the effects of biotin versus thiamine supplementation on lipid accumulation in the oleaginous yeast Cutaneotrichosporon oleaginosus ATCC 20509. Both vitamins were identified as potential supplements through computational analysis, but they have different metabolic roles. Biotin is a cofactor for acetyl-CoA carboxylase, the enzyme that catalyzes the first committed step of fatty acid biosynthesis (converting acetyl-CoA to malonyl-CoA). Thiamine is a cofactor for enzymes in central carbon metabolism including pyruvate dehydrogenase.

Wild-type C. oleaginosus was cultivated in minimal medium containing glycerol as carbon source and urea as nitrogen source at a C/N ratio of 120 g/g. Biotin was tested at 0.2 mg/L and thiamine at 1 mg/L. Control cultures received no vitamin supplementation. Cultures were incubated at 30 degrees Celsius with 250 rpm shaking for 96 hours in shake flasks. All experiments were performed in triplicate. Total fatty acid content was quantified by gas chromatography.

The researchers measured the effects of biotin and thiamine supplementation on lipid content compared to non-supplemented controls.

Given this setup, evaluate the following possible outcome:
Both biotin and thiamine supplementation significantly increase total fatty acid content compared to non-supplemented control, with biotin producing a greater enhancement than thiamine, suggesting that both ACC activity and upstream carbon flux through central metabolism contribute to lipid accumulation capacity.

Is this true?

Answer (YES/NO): NO